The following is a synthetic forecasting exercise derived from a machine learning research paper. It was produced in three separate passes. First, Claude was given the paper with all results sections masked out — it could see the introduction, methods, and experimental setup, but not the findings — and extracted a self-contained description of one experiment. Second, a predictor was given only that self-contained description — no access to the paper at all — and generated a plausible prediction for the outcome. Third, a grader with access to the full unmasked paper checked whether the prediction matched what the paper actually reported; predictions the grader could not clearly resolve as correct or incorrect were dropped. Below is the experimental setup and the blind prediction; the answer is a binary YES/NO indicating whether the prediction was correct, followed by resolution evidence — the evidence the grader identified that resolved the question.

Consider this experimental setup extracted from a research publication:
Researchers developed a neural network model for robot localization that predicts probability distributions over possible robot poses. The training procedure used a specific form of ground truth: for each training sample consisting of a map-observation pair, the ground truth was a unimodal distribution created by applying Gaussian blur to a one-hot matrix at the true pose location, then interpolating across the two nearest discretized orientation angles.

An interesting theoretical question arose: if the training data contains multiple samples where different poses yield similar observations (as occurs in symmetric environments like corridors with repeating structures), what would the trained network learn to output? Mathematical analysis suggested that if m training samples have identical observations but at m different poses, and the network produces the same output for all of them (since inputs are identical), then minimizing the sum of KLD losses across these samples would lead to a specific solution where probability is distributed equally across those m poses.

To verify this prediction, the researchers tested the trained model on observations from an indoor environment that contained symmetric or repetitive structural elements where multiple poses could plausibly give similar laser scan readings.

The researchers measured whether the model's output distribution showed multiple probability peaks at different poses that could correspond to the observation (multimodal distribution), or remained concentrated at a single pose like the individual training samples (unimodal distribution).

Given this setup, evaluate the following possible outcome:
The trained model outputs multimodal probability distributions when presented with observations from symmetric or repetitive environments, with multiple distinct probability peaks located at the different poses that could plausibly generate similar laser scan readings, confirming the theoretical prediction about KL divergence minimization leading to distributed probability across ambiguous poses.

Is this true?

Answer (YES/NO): YES